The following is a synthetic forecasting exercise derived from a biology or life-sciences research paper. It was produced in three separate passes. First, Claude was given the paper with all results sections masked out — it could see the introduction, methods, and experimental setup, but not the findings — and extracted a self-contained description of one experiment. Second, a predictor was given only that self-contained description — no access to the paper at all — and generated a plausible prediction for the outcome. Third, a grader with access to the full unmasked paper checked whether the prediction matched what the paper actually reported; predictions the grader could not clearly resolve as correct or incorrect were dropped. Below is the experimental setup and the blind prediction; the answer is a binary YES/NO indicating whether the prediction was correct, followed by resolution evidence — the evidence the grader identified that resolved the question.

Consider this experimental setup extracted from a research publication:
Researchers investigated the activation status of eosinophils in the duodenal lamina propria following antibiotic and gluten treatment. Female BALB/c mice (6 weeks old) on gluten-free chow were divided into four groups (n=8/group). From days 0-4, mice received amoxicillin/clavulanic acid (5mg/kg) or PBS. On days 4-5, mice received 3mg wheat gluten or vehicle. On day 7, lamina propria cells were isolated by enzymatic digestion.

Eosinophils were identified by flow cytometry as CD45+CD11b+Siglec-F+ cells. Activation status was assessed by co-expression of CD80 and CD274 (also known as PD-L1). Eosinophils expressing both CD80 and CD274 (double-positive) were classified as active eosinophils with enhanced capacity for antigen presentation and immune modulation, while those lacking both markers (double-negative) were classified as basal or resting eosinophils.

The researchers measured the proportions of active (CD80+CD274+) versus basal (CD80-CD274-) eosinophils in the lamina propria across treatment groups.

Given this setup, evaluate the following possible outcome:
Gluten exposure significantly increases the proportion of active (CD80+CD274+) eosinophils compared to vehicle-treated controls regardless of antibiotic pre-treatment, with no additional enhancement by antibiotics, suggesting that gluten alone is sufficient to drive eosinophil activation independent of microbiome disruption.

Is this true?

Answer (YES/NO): NO